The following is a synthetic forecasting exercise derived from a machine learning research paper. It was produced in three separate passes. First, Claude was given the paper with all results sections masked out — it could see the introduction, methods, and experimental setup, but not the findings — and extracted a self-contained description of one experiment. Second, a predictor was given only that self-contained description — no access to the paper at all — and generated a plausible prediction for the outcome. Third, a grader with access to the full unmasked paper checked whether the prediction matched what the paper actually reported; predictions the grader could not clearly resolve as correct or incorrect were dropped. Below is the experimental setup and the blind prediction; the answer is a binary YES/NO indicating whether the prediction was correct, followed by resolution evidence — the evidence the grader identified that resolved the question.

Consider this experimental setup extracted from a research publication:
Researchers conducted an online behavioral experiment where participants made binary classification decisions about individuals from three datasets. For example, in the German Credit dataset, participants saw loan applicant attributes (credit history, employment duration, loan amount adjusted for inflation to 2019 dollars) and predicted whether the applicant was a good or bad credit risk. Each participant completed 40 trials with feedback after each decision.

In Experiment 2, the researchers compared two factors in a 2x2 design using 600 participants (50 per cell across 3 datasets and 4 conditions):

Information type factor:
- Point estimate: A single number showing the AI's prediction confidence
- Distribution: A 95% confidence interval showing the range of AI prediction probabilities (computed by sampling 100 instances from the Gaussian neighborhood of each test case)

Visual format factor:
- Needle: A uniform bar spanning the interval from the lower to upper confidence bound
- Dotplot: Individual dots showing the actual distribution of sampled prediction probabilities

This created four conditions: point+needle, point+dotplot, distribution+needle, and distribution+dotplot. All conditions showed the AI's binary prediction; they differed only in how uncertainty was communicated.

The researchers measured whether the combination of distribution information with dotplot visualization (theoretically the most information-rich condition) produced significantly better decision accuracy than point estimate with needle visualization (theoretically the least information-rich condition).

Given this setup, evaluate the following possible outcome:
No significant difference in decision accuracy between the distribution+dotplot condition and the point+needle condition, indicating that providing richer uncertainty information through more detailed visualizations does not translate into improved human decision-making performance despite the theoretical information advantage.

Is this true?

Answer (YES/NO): YES